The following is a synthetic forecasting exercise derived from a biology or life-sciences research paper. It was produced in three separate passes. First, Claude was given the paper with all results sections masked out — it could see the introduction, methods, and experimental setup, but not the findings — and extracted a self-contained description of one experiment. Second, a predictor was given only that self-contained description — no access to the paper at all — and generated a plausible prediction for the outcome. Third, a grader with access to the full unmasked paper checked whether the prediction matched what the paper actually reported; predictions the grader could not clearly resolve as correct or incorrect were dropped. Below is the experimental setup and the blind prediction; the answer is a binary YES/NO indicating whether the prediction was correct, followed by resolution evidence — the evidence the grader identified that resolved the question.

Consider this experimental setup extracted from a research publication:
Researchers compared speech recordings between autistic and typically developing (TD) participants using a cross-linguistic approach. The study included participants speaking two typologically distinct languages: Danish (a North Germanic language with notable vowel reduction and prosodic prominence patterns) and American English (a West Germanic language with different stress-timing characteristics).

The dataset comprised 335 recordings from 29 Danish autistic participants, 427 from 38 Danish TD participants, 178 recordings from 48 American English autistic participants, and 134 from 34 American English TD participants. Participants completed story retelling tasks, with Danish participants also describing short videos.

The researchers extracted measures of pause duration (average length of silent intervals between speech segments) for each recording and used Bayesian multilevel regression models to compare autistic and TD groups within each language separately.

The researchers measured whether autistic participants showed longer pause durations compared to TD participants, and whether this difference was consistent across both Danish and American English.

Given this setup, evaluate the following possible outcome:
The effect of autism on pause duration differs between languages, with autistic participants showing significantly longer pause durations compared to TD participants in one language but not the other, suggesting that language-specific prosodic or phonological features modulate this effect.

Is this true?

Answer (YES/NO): NO